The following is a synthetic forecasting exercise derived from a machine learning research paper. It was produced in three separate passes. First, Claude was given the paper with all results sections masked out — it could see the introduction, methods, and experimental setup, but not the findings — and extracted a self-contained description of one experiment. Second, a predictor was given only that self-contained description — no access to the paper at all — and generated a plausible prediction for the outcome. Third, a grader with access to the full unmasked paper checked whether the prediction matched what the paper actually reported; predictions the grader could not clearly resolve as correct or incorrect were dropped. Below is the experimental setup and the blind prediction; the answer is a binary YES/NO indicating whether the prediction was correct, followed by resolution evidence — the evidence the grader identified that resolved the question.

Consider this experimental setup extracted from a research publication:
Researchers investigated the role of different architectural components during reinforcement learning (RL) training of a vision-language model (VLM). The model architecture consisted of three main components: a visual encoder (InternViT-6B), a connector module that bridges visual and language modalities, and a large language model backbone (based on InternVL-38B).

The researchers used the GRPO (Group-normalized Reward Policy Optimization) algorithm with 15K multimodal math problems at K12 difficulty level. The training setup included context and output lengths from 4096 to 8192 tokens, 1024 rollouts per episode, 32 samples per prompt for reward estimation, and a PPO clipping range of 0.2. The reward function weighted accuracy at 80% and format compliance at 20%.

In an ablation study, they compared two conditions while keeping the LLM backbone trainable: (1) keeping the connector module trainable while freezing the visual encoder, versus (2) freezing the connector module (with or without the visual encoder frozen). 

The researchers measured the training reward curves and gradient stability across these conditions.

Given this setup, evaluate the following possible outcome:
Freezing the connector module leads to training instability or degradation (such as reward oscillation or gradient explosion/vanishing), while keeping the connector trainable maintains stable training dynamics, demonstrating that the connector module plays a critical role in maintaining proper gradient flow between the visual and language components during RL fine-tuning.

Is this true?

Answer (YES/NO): YES